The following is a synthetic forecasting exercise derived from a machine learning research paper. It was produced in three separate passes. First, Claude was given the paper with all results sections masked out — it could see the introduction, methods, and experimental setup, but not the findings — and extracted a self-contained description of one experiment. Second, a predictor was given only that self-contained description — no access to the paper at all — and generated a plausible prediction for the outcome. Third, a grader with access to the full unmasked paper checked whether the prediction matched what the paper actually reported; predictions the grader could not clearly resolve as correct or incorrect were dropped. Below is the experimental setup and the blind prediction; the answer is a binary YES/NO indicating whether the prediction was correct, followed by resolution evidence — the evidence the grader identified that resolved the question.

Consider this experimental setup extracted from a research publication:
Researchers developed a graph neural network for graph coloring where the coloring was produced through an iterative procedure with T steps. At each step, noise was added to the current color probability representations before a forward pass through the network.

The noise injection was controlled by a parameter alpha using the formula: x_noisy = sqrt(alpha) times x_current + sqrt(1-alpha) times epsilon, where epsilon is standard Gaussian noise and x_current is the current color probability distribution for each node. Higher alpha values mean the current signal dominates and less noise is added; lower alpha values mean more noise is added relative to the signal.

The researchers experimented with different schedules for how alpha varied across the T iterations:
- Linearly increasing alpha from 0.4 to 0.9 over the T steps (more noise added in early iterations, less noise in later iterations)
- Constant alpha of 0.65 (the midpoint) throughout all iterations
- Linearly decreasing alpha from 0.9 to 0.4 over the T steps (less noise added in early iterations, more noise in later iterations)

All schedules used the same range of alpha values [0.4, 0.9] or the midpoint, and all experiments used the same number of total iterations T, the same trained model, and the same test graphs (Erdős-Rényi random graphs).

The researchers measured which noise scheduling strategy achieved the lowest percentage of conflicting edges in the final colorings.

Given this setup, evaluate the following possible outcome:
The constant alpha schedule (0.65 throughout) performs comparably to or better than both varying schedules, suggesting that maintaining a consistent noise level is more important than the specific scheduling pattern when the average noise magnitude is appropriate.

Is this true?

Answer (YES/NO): NO